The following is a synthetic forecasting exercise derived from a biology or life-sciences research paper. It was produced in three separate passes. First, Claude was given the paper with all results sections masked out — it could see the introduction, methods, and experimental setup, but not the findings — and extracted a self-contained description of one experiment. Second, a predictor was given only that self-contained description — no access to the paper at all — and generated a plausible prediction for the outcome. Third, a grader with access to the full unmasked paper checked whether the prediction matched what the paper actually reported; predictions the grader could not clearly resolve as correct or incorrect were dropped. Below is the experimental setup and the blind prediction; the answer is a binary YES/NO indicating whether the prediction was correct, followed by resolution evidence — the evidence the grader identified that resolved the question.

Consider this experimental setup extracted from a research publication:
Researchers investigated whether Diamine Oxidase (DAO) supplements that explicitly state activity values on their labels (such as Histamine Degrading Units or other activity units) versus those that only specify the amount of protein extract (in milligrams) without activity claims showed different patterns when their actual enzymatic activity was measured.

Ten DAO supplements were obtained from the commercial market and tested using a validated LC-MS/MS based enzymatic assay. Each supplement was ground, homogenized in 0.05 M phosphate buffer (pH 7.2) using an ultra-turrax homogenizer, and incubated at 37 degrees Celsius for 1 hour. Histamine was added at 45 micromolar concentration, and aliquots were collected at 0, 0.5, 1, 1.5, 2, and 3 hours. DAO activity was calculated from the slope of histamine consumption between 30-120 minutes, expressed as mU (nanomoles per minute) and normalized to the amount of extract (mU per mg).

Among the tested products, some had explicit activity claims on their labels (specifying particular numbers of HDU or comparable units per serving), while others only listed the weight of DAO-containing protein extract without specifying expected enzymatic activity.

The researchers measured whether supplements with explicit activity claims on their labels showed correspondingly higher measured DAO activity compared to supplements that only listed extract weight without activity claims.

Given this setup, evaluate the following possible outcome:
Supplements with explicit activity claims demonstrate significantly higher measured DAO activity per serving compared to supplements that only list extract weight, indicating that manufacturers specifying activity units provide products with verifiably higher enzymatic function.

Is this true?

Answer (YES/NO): NO